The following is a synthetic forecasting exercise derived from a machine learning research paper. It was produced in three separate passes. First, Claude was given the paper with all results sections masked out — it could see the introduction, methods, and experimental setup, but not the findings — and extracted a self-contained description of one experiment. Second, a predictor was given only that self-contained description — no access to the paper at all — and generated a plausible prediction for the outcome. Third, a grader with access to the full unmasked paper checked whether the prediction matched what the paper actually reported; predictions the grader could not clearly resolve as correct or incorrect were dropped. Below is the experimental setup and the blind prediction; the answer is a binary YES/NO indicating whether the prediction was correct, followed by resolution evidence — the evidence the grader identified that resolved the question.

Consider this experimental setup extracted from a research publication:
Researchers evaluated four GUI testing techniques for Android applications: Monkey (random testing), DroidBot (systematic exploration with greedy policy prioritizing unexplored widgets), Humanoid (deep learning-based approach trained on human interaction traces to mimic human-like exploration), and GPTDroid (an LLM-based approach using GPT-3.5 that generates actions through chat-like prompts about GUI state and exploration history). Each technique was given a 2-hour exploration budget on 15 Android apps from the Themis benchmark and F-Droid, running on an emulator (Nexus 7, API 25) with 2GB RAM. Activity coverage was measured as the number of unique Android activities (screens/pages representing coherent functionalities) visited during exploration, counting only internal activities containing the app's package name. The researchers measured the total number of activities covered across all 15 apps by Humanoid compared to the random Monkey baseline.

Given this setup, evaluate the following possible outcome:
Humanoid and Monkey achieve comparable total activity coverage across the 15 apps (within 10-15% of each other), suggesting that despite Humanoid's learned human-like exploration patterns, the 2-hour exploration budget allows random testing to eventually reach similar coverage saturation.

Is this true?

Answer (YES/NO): YES